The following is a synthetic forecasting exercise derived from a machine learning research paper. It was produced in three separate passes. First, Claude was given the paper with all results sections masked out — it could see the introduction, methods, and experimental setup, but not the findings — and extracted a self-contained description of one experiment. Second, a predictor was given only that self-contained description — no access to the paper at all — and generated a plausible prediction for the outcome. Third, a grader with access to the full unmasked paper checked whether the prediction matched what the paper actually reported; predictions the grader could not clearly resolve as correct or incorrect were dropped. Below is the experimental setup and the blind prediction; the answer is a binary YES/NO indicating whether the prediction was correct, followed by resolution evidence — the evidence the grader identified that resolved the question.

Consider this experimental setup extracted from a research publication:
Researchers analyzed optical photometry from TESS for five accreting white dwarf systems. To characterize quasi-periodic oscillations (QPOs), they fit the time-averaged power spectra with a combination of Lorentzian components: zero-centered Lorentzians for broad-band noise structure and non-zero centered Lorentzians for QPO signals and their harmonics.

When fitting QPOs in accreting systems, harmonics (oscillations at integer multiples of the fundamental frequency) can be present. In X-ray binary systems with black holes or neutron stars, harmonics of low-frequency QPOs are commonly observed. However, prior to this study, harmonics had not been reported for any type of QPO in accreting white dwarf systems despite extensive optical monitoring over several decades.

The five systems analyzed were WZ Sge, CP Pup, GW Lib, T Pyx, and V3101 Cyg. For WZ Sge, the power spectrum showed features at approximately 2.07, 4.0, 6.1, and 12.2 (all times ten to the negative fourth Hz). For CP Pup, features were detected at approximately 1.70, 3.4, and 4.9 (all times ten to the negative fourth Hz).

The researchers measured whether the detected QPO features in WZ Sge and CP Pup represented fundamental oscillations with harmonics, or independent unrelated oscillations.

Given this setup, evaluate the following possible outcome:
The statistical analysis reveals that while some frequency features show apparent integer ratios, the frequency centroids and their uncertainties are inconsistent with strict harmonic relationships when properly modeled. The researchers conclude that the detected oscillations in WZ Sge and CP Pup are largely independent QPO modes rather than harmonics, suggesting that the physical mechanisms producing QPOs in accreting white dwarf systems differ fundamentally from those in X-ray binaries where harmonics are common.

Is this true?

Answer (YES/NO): NO